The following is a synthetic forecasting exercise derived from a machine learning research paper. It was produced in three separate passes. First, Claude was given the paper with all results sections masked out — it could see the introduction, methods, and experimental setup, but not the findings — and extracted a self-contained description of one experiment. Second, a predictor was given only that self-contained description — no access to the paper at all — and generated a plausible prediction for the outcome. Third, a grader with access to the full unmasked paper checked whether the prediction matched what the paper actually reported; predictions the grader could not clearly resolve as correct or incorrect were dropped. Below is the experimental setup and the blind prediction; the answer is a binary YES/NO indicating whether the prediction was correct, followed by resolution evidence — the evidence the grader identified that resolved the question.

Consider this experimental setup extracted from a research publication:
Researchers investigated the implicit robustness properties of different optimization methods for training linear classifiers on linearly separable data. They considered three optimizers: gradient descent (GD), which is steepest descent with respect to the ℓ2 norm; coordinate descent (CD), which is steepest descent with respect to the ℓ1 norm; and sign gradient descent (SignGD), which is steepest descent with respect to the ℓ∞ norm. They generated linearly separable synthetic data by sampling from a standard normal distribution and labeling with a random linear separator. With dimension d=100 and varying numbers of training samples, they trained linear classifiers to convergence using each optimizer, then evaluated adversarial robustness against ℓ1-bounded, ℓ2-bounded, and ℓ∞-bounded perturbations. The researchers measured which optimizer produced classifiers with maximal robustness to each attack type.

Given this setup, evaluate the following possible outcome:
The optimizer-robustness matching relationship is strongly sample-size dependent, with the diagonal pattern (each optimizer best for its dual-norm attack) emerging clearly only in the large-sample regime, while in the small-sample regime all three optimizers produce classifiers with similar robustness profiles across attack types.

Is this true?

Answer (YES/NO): NO